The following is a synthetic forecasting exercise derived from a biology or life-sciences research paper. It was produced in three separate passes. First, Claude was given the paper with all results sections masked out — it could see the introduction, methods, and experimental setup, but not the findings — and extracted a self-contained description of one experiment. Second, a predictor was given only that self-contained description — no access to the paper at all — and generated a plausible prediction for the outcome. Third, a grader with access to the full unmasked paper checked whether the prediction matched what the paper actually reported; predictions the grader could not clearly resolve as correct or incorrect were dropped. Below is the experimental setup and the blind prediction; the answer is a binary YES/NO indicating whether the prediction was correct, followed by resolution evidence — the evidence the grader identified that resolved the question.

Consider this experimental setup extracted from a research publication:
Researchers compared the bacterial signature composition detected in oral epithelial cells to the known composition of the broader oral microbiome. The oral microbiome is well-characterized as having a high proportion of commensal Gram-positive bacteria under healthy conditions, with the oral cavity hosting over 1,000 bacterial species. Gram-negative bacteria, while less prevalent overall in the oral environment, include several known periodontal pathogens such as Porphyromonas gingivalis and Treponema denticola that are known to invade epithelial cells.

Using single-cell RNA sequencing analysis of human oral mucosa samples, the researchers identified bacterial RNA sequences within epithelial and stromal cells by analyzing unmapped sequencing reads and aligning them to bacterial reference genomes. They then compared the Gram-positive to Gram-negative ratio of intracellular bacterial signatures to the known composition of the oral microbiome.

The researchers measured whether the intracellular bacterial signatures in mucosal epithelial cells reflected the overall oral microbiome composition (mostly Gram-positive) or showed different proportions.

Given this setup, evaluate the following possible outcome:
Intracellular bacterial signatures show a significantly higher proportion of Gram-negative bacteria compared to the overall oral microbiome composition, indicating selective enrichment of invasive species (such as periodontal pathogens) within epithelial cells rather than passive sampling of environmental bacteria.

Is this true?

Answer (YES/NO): YES